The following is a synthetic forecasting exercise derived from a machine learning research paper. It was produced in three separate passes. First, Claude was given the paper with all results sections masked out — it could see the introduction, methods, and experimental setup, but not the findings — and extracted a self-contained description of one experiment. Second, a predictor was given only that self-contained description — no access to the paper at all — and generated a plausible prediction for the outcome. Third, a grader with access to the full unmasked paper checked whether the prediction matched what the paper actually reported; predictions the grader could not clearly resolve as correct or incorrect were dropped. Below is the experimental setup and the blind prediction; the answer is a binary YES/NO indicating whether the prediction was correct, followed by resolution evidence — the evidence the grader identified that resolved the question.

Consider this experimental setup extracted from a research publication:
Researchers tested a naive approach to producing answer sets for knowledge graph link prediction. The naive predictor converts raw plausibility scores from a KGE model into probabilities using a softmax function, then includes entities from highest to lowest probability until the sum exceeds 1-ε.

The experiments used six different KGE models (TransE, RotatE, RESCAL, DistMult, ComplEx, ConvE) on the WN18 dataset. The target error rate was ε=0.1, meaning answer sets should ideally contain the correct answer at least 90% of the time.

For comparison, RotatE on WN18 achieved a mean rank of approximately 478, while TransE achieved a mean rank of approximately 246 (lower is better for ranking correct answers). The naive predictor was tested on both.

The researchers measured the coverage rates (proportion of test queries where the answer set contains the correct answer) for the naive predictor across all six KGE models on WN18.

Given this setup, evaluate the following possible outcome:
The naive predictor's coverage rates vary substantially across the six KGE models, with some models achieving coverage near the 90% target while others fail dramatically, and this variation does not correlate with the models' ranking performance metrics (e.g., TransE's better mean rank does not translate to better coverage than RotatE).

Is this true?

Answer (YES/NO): YES